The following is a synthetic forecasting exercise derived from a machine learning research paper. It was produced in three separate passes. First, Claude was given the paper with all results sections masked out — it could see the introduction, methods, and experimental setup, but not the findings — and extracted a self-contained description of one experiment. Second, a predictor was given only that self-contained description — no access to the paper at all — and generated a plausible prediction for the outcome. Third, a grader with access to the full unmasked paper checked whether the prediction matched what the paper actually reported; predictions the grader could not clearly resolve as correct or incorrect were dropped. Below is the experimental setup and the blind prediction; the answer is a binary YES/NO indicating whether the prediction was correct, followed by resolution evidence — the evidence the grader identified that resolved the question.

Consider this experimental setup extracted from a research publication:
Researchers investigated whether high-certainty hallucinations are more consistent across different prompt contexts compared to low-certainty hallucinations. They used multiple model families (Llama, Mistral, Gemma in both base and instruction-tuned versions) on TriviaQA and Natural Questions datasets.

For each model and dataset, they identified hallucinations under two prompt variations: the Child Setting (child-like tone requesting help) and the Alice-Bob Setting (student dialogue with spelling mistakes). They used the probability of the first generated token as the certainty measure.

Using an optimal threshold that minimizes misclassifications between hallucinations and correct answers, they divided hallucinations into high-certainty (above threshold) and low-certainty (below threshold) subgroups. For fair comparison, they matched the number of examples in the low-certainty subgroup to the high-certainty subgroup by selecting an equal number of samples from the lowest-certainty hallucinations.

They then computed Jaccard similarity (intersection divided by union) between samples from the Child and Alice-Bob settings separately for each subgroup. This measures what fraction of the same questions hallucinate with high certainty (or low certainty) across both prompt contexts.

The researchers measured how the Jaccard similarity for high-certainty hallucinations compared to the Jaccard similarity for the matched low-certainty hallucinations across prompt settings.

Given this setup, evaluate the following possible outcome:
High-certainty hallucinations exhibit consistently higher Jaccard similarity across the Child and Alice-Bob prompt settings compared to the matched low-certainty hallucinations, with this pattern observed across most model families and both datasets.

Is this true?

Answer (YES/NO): YES